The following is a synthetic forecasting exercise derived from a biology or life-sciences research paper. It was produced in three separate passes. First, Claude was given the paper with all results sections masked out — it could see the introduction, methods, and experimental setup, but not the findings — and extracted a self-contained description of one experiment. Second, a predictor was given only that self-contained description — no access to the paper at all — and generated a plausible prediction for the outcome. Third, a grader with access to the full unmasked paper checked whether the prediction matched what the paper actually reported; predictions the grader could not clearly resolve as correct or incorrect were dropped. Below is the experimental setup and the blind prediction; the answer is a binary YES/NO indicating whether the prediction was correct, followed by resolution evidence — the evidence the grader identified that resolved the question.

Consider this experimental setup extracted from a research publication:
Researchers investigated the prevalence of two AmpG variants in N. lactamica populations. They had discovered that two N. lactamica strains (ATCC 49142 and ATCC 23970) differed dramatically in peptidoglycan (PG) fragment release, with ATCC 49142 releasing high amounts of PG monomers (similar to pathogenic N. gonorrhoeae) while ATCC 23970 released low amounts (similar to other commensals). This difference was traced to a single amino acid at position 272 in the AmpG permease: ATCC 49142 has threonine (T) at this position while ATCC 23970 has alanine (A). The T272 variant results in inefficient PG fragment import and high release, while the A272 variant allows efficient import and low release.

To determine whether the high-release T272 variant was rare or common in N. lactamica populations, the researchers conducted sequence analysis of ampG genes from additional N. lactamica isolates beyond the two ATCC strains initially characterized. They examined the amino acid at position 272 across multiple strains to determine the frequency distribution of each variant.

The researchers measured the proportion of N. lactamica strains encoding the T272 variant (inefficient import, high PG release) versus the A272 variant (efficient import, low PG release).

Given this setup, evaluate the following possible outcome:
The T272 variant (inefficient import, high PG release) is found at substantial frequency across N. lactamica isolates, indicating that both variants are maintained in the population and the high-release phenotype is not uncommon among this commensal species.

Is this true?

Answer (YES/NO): NO